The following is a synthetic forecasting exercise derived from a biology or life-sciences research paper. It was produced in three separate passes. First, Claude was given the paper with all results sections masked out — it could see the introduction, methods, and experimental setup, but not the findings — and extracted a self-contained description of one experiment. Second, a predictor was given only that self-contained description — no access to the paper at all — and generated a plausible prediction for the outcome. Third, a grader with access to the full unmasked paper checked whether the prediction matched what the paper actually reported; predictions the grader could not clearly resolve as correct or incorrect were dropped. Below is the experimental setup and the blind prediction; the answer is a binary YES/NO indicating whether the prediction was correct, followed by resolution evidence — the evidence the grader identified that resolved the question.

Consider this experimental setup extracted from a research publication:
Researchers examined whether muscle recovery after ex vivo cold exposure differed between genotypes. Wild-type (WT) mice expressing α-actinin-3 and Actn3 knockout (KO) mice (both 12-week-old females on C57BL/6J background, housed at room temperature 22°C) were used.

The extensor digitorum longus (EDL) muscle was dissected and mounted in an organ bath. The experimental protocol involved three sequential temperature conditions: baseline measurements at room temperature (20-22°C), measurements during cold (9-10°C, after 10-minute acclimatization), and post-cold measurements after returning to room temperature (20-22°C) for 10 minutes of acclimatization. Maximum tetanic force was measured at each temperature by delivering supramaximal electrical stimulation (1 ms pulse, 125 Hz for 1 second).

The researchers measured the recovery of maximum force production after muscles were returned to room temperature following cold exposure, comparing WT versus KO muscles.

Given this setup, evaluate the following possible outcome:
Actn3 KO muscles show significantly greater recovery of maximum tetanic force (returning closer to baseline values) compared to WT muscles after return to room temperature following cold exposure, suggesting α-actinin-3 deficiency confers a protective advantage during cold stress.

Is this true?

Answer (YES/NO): YES